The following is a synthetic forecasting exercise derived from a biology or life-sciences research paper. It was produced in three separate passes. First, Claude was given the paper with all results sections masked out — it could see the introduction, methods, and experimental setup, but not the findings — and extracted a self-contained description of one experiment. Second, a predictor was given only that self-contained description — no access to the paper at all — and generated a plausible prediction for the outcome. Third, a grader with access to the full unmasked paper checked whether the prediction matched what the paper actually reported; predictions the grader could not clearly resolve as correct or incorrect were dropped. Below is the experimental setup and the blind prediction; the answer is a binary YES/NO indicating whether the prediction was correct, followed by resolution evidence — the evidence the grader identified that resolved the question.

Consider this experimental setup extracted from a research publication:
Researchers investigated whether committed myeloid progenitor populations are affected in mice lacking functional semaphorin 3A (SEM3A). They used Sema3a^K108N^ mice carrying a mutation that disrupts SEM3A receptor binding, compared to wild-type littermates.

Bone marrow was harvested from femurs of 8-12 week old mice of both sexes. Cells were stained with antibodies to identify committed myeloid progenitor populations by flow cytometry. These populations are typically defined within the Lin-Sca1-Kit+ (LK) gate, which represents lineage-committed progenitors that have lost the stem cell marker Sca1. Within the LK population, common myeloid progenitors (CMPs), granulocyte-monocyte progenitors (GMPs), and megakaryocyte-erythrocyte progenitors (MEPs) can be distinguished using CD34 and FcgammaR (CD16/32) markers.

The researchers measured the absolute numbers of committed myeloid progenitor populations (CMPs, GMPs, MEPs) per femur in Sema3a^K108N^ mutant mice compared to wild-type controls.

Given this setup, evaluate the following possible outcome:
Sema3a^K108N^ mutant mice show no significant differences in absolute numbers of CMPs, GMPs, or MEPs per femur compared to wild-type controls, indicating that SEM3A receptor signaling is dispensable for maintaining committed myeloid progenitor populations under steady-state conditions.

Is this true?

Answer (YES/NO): NO